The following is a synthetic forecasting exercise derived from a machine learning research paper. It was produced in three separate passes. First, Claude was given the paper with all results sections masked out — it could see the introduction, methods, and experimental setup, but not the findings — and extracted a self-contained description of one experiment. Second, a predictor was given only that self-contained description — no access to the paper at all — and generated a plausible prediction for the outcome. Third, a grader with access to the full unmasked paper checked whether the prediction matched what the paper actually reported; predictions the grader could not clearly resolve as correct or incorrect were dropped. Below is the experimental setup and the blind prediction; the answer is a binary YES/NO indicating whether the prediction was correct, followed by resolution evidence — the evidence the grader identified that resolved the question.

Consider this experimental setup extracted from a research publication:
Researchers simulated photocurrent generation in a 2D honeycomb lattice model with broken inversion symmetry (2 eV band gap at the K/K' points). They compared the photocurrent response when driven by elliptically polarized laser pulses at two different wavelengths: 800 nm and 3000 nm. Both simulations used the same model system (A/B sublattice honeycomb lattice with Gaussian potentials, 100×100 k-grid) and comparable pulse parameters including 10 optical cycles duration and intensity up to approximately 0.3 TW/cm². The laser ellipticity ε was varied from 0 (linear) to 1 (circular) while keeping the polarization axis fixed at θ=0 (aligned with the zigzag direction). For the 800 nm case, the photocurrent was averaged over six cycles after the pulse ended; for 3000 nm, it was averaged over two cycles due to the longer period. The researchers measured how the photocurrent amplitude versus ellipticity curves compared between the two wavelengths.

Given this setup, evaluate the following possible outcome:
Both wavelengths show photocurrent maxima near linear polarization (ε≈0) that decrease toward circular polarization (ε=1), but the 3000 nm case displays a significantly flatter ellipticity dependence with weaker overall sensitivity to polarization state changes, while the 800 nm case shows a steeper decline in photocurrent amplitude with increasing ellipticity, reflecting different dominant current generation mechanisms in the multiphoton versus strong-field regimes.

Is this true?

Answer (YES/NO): NO